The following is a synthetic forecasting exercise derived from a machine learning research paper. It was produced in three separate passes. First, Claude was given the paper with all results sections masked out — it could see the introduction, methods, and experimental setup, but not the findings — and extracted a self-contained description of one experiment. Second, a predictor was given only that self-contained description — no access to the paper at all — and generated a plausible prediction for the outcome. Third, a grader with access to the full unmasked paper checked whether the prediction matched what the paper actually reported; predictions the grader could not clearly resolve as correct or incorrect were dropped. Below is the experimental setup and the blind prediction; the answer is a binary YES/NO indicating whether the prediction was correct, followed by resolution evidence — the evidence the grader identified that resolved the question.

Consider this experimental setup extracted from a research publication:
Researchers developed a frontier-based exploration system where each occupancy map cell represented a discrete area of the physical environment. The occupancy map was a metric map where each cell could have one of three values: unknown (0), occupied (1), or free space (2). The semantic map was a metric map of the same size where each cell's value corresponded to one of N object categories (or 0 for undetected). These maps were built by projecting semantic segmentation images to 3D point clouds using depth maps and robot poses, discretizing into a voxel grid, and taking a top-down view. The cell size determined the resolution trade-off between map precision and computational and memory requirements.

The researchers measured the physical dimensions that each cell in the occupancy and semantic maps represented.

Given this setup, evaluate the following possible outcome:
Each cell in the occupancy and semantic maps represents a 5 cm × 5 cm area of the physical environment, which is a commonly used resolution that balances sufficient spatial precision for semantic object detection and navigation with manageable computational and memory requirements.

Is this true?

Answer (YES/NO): YES